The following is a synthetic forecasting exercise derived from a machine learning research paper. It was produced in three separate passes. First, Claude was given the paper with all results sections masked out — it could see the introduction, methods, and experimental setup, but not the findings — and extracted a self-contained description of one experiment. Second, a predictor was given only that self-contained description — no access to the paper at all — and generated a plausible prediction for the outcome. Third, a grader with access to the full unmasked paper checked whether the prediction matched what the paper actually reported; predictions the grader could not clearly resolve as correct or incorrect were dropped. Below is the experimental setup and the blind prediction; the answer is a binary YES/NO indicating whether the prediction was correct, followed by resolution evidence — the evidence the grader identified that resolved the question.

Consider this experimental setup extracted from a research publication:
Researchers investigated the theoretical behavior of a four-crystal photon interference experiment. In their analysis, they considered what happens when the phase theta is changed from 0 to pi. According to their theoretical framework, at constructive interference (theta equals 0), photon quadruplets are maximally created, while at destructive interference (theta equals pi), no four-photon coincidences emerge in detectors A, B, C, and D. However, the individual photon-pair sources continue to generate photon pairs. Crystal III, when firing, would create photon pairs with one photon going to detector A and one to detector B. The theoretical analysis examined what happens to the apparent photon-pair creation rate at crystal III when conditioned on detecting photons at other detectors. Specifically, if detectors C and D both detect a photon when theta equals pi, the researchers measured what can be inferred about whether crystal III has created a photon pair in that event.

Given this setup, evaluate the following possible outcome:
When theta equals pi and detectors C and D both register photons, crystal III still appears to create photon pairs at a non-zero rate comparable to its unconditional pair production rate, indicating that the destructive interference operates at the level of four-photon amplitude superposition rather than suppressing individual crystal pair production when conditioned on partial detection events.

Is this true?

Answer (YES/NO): NO